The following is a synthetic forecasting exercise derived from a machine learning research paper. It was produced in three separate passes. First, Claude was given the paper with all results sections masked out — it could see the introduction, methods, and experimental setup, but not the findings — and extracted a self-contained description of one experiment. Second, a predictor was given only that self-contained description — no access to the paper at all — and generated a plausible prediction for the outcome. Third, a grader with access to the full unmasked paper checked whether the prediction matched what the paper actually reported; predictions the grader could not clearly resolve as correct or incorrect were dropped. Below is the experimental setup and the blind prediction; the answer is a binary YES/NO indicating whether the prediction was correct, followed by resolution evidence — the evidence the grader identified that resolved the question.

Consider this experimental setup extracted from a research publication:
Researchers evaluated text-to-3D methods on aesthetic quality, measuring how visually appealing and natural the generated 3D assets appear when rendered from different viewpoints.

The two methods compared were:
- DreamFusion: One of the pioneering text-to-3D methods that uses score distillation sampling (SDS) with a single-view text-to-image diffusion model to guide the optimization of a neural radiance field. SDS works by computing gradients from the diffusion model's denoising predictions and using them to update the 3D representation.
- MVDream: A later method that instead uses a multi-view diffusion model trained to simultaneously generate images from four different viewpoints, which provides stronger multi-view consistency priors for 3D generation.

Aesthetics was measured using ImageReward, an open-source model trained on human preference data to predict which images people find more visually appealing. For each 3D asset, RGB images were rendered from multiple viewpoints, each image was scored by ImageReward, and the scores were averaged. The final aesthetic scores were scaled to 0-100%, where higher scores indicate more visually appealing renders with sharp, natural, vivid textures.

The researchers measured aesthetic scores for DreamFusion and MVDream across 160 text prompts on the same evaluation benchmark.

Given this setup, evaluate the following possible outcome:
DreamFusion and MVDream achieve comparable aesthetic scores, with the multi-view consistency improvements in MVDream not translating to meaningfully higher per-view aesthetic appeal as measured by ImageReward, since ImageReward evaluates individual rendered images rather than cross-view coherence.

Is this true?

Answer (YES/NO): NO